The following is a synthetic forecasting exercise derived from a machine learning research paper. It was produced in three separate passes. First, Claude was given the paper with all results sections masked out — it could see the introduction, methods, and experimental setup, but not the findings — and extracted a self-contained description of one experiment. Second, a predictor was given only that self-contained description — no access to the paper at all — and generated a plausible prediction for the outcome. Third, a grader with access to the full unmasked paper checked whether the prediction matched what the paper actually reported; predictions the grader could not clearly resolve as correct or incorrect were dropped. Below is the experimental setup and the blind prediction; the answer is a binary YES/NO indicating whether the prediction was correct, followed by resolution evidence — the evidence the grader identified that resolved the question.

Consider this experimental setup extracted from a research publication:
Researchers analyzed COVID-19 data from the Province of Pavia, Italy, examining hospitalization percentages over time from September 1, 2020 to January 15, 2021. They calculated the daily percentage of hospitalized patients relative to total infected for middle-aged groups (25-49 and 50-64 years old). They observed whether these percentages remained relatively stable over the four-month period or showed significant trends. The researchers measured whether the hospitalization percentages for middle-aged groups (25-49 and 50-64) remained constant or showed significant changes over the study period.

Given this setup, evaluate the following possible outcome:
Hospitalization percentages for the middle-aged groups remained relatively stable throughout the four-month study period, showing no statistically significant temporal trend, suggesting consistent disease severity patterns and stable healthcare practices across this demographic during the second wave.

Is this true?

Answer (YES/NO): NO